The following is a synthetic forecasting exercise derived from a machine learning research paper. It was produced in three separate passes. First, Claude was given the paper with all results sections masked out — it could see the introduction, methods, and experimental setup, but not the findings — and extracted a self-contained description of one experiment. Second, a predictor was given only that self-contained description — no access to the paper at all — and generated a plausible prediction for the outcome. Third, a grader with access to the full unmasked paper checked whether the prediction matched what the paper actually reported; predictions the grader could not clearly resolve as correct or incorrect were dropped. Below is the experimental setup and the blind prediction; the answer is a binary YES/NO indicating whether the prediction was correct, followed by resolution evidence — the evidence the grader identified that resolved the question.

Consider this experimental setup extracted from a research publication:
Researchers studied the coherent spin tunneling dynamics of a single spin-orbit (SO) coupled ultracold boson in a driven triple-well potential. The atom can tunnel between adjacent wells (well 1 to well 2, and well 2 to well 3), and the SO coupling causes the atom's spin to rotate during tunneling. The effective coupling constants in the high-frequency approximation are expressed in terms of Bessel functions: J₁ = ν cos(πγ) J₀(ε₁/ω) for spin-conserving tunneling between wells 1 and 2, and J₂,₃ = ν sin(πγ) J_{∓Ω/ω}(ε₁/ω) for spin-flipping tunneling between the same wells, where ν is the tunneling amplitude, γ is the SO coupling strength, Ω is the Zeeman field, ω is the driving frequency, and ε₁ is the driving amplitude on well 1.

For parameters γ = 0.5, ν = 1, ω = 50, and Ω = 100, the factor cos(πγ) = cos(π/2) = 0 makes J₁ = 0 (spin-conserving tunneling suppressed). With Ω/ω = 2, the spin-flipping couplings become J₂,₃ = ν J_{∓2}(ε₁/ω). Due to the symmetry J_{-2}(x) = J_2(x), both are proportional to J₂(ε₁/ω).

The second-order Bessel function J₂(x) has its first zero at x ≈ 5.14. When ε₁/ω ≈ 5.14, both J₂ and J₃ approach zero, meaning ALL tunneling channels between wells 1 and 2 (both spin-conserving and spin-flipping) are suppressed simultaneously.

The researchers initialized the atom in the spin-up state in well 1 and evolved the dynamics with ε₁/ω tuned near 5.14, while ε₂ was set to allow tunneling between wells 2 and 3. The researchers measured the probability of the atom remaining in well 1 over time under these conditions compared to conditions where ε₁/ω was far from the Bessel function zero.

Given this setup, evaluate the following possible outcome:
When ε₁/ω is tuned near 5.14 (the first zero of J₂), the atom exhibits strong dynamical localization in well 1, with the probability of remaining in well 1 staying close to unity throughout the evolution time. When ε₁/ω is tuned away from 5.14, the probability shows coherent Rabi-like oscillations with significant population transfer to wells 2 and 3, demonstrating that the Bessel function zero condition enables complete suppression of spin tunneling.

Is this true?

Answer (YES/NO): YES